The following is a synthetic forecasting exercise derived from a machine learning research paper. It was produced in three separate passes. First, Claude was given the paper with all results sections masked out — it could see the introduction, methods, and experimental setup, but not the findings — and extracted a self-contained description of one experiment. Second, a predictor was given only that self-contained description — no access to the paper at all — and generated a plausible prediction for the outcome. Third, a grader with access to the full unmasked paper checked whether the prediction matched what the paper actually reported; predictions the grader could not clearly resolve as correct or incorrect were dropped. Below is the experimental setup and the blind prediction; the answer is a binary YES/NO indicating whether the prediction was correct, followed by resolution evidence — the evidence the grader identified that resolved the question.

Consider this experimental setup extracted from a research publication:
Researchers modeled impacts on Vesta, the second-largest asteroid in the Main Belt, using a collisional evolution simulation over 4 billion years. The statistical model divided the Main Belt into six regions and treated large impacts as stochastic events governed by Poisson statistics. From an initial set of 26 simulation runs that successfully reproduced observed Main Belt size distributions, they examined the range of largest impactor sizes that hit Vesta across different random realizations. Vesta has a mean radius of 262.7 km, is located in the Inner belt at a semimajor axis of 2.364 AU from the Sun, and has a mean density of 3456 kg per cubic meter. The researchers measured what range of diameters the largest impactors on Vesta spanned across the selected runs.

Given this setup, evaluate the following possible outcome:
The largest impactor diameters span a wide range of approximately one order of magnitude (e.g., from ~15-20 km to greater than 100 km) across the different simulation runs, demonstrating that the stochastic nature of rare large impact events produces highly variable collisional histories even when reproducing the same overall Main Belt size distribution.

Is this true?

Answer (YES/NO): NO